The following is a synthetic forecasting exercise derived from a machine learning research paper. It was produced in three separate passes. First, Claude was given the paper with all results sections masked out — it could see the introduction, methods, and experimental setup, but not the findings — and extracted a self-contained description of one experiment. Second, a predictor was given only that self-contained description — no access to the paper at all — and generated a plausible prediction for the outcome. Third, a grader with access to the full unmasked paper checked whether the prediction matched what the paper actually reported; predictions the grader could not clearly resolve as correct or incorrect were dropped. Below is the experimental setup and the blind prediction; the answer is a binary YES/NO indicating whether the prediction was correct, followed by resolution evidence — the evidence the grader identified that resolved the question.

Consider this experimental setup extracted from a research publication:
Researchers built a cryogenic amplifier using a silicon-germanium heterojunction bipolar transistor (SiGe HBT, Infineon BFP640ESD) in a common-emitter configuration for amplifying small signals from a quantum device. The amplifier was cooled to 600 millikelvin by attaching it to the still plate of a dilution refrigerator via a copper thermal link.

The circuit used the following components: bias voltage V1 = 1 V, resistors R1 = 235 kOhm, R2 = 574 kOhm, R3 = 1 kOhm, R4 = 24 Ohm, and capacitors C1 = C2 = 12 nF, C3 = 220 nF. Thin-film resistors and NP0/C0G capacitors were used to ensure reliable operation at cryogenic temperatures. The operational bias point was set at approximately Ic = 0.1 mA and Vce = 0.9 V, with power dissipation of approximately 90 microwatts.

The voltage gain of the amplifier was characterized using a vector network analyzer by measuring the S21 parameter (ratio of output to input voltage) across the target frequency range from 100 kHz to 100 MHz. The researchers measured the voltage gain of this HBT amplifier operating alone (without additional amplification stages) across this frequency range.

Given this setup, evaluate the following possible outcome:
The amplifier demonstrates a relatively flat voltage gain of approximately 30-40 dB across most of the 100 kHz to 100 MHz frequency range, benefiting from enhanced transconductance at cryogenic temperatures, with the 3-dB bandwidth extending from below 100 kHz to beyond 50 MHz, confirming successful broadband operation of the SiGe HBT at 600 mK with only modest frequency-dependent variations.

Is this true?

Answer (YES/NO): NO